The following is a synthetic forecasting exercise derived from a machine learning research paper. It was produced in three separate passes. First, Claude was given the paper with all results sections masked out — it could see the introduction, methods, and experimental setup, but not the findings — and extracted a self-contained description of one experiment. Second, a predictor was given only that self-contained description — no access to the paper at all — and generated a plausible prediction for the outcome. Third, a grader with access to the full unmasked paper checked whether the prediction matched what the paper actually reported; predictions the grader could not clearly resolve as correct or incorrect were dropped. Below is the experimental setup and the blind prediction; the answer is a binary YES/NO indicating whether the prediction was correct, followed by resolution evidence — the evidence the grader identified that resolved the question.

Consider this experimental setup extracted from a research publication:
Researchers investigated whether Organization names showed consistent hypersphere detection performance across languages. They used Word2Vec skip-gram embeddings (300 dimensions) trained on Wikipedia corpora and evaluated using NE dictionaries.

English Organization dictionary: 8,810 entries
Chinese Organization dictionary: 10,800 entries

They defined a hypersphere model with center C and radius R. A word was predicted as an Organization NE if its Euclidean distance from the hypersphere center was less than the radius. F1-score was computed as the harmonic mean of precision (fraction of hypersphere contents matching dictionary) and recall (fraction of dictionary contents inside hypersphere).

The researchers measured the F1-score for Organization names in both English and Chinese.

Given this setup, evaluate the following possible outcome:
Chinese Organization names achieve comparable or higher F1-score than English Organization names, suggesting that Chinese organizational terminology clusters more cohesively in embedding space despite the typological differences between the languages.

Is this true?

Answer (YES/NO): NO